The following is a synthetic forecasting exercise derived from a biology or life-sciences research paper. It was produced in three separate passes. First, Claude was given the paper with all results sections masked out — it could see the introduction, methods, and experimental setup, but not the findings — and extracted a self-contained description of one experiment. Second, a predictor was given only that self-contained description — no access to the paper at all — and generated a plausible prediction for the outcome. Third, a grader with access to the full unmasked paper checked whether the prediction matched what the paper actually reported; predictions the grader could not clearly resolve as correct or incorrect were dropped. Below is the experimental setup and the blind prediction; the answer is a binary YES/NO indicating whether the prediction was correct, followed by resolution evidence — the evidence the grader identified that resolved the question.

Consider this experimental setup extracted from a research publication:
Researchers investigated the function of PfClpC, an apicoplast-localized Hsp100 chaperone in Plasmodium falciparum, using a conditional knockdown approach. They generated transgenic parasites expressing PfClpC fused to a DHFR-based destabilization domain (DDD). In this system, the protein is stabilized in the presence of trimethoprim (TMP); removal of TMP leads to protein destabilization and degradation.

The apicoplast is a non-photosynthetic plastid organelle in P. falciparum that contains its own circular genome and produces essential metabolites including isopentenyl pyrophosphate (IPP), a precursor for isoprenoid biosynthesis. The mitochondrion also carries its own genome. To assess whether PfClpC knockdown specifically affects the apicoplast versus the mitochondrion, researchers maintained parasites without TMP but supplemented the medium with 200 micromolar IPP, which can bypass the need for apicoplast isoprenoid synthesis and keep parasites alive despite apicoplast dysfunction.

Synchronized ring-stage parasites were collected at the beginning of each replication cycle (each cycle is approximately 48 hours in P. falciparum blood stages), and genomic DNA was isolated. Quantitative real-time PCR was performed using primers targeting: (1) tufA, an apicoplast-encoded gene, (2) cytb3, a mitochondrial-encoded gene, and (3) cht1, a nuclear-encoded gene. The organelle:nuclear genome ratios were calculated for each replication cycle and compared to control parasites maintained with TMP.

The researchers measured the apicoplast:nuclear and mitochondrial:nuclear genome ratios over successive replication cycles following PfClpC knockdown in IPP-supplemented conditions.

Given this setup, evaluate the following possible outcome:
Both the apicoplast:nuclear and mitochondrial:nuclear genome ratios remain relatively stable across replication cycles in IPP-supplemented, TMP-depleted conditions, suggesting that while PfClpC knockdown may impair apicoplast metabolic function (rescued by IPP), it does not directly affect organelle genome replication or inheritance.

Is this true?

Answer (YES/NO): NO